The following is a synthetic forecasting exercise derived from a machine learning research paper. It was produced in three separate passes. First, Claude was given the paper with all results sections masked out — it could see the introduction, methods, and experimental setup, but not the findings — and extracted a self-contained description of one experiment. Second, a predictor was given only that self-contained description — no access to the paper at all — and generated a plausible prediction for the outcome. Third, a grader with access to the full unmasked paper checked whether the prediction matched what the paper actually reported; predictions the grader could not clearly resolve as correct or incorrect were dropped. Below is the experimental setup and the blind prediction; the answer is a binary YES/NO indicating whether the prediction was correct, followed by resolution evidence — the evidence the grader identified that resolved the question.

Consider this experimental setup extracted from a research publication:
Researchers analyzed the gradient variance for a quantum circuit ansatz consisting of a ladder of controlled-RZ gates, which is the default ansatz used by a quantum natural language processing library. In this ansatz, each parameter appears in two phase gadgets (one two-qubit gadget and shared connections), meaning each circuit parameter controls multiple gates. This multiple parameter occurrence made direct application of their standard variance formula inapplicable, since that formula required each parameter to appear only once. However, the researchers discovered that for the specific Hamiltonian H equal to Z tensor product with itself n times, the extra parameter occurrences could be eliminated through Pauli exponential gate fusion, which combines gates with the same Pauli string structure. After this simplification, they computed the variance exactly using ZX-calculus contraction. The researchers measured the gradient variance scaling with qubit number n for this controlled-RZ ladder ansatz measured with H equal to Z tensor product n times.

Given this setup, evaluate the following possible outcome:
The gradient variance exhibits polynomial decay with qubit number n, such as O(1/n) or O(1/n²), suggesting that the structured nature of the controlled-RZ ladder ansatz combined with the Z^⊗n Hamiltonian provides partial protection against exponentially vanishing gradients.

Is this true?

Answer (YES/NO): NO